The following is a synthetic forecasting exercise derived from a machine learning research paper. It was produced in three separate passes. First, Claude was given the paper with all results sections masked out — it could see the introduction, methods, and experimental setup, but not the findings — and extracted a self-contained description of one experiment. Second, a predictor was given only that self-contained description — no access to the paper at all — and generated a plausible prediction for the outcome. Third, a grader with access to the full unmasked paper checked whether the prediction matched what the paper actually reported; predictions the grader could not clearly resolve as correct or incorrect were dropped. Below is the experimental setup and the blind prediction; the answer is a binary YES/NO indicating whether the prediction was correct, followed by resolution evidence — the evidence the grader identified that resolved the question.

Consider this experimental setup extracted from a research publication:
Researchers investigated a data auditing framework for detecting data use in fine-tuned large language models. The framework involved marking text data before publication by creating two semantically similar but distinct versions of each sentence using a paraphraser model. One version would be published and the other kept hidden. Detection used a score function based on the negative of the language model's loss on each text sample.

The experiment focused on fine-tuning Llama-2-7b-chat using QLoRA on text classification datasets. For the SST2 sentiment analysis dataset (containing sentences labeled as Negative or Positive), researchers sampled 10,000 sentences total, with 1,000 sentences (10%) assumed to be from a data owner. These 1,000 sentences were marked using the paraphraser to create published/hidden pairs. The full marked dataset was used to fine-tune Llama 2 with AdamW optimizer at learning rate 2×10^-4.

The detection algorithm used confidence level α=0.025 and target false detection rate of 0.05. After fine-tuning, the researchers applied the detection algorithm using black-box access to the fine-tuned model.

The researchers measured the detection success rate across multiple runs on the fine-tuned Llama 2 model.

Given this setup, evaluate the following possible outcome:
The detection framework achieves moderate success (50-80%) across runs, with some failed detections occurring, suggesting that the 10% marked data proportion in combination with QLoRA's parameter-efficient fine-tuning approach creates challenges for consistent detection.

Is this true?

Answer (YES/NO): NO